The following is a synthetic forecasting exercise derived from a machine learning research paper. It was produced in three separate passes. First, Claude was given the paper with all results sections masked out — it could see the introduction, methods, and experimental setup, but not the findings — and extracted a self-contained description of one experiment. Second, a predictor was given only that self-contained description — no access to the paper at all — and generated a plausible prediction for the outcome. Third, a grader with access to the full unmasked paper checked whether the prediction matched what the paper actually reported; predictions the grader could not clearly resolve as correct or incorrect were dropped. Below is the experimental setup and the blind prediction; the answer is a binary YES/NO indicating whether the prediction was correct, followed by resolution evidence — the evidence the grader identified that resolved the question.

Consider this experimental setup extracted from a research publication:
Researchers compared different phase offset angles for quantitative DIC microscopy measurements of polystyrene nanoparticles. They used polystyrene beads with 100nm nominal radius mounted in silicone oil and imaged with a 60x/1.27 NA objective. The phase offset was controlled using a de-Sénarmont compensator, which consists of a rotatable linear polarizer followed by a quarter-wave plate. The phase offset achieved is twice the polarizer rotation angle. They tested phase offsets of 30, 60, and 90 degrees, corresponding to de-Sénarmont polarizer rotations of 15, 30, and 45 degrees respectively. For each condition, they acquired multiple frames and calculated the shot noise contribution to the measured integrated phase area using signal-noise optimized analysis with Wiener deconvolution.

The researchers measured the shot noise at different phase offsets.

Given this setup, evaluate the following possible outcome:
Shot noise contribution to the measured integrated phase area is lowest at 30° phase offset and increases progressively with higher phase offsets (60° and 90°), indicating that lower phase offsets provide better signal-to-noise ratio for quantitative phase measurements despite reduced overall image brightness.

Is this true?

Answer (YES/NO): YES